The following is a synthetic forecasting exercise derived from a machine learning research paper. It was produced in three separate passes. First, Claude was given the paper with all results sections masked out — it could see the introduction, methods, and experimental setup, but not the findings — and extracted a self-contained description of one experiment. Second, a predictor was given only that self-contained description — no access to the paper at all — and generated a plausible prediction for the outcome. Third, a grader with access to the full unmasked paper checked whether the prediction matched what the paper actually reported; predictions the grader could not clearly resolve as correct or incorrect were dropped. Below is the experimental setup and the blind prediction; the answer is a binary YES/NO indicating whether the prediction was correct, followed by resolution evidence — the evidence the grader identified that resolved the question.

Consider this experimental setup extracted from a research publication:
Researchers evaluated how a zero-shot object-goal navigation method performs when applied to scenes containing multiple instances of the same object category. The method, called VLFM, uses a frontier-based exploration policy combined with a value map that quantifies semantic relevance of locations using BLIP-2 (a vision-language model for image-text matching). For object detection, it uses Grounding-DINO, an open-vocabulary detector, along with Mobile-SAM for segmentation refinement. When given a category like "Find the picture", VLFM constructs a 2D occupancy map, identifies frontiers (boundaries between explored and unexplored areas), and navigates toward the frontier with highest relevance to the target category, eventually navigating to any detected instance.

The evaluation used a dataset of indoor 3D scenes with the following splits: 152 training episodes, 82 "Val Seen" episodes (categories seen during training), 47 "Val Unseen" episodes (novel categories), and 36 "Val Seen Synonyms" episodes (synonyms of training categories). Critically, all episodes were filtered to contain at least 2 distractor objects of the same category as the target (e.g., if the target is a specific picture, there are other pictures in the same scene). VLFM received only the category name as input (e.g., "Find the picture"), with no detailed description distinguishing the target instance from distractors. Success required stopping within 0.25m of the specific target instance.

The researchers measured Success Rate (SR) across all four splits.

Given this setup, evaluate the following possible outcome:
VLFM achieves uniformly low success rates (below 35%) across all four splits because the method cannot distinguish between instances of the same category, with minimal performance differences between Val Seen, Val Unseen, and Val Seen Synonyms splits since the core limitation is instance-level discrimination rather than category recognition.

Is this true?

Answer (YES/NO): NO